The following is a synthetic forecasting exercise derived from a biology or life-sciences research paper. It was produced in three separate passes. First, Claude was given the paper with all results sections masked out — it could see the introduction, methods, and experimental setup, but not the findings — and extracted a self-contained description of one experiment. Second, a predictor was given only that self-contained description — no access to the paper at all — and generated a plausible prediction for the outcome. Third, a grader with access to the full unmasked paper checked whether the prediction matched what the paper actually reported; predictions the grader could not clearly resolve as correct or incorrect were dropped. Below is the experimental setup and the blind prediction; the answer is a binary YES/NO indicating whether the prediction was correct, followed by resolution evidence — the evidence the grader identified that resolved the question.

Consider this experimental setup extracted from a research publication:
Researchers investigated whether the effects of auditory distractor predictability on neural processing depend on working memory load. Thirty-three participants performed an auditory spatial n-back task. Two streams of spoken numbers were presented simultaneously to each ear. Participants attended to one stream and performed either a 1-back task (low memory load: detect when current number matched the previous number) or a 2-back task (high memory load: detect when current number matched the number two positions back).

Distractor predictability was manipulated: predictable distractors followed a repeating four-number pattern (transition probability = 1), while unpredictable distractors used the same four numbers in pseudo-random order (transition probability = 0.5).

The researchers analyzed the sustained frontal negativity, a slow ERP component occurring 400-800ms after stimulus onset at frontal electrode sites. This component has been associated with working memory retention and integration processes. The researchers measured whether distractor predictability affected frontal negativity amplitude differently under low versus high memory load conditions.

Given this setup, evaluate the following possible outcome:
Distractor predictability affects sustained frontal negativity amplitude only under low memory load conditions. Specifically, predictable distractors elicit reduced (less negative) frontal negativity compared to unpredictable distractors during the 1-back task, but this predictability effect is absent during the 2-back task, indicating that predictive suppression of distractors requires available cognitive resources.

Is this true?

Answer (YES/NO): NO